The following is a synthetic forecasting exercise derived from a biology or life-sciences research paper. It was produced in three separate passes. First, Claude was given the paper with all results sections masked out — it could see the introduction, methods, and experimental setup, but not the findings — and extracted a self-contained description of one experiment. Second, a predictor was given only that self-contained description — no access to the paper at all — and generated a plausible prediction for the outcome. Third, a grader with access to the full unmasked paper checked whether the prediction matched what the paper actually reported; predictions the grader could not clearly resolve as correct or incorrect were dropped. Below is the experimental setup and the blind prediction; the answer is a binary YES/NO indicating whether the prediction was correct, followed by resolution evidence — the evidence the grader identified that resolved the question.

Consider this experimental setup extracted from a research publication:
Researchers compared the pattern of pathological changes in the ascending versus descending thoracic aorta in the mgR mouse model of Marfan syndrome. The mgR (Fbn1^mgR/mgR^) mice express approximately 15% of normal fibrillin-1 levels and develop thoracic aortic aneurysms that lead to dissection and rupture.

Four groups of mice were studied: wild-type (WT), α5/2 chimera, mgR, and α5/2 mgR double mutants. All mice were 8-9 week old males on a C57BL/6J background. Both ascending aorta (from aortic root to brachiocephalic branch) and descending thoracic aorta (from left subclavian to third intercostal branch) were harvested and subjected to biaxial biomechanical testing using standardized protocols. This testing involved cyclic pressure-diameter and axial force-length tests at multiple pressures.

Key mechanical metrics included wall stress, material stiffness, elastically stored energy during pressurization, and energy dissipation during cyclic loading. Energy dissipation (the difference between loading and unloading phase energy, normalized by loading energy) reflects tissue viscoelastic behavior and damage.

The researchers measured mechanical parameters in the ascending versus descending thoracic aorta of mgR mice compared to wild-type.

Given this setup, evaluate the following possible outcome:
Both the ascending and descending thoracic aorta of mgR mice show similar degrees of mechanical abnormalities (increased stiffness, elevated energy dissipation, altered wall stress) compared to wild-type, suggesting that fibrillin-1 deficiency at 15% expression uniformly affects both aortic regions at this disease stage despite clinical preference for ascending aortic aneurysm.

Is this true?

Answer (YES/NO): NO